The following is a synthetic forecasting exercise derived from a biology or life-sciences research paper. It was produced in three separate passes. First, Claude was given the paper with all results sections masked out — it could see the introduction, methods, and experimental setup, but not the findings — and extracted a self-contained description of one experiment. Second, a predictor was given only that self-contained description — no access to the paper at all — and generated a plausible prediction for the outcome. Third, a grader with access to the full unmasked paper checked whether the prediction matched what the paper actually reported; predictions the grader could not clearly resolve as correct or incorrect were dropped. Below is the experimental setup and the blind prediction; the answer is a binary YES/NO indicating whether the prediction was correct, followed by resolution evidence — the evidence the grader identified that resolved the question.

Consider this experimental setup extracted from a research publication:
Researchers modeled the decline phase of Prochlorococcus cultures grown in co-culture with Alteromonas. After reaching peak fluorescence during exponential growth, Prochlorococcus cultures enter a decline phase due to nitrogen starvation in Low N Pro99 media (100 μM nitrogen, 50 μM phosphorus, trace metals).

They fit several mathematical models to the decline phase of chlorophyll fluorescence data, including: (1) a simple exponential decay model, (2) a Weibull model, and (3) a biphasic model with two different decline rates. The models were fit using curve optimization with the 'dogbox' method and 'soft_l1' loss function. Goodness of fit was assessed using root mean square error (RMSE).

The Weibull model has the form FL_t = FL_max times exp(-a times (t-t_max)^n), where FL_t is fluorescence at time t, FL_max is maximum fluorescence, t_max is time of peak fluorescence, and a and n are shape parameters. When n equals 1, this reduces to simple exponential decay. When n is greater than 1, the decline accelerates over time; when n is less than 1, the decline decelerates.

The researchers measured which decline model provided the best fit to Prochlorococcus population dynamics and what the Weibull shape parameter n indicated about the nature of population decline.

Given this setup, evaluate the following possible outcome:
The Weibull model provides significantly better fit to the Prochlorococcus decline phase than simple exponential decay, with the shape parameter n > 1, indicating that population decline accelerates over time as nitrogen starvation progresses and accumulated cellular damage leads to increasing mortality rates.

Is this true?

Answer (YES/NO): NO